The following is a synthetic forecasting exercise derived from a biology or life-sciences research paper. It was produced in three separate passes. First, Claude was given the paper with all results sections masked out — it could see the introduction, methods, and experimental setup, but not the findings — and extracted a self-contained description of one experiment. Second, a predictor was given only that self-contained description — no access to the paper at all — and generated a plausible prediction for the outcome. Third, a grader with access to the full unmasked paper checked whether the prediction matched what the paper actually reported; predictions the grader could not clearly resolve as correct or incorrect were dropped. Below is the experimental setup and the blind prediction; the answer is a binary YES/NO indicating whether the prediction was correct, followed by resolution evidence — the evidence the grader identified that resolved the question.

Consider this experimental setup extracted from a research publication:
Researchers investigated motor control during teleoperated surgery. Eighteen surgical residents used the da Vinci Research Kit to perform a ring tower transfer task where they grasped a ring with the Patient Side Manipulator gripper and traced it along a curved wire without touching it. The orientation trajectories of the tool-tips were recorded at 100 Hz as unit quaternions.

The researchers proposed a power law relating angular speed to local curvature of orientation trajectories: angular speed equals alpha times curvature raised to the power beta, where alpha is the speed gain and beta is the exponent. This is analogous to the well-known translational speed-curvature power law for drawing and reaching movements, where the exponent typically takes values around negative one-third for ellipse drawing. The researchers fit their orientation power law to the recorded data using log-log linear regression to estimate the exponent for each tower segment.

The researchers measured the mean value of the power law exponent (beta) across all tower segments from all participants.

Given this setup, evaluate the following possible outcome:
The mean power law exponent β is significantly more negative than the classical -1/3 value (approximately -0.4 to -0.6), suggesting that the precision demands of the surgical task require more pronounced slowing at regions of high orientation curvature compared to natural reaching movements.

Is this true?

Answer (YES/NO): YES